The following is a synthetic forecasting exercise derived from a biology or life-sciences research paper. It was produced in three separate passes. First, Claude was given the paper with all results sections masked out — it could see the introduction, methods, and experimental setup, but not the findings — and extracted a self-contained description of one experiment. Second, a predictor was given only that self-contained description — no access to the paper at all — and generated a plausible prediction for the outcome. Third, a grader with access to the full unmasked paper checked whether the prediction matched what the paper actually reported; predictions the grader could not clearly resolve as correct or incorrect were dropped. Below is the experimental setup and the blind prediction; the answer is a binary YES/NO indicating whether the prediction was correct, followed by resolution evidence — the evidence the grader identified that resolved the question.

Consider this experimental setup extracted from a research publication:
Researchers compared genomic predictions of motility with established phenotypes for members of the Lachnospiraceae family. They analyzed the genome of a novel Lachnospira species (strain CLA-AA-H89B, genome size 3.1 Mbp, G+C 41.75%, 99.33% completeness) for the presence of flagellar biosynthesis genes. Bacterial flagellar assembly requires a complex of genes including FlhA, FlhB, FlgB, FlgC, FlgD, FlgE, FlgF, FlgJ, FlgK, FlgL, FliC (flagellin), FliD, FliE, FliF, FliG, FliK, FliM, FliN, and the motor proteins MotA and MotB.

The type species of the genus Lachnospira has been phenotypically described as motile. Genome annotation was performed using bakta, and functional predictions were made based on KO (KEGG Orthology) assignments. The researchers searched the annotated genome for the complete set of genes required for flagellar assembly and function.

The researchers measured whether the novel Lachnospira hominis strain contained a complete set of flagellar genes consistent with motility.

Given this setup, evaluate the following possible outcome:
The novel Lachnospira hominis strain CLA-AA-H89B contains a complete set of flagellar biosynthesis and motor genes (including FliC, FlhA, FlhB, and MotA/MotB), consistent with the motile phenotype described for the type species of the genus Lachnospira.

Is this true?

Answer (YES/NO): YES